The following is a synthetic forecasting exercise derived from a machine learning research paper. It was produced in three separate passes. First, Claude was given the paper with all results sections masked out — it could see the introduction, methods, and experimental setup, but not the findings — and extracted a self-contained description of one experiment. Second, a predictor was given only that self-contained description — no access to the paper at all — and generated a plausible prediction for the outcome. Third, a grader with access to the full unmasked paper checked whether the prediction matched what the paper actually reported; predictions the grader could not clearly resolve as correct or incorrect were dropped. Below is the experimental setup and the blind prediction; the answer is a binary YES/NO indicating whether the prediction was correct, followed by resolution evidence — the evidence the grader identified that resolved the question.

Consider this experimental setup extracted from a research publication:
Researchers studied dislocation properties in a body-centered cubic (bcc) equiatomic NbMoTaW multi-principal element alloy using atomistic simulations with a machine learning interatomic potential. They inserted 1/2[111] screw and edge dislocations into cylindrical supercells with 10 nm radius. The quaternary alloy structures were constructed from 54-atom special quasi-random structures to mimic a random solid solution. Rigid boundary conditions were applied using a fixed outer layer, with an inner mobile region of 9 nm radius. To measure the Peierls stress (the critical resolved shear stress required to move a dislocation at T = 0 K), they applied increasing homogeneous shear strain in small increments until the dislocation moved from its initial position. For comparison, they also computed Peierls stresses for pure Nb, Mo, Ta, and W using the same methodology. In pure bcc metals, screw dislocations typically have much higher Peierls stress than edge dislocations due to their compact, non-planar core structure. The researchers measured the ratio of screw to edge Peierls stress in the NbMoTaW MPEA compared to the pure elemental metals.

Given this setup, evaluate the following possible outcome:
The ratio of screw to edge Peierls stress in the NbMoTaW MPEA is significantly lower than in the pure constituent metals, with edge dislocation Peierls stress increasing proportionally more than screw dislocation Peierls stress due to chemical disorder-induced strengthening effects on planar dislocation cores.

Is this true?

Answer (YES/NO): YES